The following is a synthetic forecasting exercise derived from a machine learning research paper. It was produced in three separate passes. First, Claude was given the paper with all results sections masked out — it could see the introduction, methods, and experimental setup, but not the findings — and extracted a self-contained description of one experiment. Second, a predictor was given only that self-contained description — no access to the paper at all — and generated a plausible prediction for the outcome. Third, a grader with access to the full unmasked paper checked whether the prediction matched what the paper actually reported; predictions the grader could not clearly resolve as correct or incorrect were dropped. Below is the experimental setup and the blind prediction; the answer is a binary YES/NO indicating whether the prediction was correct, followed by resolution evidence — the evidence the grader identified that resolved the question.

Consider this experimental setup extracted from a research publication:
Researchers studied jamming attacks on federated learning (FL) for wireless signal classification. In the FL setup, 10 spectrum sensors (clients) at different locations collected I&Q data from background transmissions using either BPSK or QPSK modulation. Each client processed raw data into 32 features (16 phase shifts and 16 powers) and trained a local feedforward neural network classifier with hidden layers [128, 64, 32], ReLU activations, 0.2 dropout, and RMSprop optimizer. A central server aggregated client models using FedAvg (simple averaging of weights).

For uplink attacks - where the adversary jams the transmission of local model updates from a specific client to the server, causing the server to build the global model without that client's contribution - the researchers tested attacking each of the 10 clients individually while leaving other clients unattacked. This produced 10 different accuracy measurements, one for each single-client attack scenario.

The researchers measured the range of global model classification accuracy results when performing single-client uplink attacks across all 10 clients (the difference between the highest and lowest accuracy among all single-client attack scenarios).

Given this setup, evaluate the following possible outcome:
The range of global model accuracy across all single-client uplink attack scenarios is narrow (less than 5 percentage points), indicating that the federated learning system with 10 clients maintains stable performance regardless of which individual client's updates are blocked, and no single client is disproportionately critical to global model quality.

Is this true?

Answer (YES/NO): NO